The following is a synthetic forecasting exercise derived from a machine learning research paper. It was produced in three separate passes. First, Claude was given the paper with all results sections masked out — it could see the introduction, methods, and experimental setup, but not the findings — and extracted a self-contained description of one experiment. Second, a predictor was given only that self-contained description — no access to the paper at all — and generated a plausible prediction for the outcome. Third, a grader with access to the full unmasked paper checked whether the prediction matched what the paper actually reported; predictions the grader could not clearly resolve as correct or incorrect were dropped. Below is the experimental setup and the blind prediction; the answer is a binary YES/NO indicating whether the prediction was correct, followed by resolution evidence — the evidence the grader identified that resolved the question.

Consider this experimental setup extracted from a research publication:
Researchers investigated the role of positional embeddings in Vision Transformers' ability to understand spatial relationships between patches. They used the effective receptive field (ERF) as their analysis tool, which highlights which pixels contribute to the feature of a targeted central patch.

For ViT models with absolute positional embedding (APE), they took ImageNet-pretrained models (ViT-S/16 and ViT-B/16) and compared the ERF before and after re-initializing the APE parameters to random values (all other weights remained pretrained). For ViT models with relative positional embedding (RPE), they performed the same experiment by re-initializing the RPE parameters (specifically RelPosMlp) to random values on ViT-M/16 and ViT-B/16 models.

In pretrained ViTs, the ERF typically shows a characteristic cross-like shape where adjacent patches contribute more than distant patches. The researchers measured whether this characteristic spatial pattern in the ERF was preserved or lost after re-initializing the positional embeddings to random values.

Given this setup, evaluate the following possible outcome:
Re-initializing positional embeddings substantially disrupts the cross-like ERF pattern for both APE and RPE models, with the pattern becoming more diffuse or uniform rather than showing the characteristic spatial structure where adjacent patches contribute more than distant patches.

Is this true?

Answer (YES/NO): YES